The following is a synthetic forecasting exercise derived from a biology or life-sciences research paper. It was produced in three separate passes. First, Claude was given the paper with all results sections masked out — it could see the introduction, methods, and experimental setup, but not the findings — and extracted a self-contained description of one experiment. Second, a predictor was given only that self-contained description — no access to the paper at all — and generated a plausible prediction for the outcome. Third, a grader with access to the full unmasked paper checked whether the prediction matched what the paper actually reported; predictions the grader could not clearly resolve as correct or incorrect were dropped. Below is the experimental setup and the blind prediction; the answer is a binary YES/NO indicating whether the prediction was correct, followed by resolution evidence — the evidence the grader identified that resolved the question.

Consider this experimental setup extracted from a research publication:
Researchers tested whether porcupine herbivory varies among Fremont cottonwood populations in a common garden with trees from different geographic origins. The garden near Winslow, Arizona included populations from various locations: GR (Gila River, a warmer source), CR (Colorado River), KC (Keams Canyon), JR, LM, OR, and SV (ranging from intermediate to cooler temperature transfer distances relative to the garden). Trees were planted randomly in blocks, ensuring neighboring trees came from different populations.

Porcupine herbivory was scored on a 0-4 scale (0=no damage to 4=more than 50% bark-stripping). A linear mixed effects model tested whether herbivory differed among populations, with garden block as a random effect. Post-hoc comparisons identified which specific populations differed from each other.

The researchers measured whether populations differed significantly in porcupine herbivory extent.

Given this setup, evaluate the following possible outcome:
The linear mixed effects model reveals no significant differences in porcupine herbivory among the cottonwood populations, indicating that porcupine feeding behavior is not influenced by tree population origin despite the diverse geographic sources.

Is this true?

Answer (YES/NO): NO